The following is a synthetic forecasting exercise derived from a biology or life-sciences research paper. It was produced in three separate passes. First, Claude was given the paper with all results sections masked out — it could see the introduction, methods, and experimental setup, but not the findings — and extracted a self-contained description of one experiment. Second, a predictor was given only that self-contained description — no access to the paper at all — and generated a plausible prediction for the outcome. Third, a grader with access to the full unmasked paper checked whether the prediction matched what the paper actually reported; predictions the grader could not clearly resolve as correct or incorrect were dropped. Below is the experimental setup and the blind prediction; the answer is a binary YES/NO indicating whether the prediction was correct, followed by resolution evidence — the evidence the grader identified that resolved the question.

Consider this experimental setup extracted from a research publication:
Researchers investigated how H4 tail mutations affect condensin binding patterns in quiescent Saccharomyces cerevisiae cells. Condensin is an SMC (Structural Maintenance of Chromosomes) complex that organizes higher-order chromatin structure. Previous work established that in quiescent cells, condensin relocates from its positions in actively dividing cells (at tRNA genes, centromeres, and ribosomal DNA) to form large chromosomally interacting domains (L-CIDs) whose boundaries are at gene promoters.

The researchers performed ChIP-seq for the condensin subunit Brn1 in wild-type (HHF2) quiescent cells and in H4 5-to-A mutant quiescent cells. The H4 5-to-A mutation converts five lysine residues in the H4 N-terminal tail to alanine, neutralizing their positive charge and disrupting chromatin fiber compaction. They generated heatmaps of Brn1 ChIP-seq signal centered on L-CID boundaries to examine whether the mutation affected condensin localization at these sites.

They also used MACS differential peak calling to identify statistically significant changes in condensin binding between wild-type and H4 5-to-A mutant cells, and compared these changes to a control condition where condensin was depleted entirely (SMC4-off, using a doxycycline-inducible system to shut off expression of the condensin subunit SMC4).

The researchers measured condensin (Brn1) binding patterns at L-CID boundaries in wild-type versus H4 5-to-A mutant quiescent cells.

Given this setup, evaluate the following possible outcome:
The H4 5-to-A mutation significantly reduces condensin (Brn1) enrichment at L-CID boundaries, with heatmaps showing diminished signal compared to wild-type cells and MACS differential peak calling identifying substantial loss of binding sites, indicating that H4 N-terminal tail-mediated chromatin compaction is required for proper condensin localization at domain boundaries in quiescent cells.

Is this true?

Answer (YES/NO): YES